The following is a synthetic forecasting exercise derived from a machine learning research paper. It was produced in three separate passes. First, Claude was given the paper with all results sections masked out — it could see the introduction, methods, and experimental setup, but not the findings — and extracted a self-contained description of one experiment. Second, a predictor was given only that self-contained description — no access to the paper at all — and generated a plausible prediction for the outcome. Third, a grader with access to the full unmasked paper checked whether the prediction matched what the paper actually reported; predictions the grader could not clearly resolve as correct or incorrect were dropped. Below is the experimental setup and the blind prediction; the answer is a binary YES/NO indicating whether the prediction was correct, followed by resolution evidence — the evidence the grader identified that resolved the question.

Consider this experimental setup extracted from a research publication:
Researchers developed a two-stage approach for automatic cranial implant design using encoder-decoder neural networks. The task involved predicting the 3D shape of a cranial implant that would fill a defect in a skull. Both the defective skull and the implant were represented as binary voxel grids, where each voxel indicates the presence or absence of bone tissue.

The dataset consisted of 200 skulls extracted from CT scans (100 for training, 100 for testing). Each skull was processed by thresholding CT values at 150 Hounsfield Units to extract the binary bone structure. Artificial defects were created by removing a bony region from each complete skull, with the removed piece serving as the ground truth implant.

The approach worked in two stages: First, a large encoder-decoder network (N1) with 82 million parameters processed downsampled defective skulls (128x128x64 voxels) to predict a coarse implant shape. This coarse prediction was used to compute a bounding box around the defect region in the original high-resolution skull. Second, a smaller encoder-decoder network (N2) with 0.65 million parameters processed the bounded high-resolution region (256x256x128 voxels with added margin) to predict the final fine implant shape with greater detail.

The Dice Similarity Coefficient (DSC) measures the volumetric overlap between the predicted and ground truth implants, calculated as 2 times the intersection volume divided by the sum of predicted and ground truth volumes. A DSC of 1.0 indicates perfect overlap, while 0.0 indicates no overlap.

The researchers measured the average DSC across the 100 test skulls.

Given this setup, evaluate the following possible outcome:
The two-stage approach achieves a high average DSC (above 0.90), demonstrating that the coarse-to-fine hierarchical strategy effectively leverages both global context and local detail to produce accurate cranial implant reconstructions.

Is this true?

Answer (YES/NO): NO